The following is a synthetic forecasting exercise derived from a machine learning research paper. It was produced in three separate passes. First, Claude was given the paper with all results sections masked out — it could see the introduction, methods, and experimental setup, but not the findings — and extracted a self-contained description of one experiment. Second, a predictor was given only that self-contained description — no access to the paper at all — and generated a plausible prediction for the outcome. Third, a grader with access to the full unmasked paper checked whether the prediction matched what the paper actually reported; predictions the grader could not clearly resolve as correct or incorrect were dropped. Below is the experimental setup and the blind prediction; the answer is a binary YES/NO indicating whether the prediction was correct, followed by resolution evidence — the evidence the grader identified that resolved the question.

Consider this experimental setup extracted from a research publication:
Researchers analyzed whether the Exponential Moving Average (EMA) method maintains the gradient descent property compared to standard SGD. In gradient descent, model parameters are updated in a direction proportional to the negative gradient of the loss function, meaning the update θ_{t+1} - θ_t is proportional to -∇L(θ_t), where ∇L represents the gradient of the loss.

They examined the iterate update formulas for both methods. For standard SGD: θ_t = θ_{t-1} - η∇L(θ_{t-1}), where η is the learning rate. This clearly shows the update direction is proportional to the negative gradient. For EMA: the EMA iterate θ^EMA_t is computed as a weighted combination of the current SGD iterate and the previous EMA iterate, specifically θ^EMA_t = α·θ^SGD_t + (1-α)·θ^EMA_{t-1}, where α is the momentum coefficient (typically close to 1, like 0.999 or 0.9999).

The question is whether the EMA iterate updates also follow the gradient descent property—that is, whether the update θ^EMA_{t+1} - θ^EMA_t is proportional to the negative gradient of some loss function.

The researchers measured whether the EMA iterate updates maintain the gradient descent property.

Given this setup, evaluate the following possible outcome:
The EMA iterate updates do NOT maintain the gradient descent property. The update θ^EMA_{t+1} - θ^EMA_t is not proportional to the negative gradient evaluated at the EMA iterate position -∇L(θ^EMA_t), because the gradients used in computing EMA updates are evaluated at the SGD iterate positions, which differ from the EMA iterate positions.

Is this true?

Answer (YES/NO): YES